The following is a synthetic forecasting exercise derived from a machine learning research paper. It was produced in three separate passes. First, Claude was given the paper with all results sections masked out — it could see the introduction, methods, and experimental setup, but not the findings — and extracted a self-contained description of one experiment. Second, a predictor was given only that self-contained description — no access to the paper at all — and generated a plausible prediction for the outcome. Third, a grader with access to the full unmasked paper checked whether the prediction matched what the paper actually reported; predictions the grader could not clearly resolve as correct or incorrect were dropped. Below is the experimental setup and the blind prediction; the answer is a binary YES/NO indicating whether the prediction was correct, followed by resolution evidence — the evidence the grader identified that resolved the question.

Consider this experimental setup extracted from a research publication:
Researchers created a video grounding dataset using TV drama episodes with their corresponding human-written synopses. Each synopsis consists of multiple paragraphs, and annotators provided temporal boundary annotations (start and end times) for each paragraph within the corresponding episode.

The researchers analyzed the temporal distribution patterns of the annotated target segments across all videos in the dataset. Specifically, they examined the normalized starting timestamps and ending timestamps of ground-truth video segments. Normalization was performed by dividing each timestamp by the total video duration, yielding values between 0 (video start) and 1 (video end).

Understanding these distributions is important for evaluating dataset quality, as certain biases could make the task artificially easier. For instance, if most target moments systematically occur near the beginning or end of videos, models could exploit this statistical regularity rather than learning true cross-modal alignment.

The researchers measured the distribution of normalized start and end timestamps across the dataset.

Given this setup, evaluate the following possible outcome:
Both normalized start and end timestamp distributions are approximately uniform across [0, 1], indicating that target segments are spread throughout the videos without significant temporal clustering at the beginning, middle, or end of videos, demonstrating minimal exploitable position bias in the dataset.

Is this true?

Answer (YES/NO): YES